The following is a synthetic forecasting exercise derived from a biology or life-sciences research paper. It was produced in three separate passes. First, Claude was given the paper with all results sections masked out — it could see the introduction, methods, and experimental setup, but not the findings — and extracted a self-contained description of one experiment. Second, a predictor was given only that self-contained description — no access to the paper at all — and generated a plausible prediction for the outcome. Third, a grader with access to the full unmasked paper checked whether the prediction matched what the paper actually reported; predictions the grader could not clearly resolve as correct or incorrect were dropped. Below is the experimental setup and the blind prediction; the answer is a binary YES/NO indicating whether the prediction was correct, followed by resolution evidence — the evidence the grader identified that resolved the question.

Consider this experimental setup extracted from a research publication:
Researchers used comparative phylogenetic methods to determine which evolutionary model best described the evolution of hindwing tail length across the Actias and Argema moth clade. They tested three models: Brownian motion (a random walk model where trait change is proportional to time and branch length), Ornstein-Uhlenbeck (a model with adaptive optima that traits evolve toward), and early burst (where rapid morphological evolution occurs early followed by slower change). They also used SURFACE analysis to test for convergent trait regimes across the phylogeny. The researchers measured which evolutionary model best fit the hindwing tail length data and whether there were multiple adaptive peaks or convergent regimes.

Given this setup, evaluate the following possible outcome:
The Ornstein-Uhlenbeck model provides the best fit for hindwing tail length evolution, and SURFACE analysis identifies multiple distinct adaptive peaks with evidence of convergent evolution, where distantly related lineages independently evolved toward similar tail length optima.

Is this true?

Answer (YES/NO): NO